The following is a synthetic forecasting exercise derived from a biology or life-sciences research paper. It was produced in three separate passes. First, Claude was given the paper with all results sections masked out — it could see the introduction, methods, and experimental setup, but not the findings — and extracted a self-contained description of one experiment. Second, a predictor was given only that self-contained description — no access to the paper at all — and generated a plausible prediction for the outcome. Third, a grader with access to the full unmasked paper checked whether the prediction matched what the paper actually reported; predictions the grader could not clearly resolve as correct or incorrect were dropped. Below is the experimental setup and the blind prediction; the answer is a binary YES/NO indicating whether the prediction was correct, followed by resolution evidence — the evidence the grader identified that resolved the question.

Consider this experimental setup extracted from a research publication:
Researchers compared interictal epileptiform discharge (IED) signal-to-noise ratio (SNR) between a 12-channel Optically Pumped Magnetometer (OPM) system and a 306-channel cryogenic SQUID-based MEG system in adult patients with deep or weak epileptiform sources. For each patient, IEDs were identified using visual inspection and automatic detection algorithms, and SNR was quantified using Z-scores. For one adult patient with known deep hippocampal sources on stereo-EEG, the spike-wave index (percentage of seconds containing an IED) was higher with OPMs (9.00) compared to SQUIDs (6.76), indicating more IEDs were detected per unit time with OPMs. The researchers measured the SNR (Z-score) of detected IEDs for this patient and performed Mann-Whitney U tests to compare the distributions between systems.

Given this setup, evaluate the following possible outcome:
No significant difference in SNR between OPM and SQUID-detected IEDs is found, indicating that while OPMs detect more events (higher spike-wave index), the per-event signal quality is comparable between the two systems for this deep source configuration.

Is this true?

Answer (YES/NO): NO